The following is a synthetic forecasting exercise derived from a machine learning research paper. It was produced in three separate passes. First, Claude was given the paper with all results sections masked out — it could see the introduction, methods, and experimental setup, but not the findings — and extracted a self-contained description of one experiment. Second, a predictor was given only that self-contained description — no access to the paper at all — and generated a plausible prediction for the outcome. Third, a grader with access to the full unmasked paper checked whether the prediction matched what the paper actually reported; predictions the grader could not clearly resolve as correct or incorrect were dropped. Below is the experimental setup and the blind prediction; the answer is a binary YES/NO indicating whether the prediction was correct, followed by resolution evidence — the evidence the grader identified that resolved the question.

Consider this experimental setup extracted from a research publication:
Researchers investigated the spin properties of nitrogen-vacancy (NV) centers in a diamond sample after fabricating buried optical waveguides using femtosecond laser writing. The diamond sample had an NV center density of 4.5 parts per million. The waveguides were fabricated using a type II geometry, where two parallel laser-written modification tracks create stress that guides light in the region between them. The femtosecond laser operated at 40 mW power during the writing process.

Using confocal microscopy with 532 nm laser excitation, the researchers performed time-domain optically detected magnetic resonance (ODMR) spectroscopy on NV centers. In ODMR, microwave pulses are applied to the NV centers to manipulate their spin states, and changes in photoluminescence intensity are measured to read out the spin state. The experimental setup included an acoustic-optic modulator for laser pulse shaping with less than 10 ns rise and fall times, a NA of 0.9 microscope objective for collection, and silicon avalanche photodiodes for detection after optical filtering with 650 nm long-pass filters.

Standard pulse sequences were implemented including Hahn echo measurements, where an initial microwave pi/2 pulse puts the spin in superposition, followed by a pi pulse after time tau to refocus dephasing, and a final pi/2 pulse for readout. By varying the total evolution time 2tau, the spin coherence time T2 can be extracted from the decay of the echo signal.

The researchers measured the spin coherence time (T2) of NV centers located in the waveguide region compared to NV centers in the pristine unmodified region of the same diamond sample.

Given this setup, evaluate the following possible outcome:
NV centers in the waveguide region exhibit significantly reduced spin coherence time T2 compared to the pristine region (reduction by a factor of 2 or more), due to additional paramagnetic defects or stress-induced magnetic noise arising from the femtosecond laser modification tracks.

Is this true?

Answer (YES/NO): NO